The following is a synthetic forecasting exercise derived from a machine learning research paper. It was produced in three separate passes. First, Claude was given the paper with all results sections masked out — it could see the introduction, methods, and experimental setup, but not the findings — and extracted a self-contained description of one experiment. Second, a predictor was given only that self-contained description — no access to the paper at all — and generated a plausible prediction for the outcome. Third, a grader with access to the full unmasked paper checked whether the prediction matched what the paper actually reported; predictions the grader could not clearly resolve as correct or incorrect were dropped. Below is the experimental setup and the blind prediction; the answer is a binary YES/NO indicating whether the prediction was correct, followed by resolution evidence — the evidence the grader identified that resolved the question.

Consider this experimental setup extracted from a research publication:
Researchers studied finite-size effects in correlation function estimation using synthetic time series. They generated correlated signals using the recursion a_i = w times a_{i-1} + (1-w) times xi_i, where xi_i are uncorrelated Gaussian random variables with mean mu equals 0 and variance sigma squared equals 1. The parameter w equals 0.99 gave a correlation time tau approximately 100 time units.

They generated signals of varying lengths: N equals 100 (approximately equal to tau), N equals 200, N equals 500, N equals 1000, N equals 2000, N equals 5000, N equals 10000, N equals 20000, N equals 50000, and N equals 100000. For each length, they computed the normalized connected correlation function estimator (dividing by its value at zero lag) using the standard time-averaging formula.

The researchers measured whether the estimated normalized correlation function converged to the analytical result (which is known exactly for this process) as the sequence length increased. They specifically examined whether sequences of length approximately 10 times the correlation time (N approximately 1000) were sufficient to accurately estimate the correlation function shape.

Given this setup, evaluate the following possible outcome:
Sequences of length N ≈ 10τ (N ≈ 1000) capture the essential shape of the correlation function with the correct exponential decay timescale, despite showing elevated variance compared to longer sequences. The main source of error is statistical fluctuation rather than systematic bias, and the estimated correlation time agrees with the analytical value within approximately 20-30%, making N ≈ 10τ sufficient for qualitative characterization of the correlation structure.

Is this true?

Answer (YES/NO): NO